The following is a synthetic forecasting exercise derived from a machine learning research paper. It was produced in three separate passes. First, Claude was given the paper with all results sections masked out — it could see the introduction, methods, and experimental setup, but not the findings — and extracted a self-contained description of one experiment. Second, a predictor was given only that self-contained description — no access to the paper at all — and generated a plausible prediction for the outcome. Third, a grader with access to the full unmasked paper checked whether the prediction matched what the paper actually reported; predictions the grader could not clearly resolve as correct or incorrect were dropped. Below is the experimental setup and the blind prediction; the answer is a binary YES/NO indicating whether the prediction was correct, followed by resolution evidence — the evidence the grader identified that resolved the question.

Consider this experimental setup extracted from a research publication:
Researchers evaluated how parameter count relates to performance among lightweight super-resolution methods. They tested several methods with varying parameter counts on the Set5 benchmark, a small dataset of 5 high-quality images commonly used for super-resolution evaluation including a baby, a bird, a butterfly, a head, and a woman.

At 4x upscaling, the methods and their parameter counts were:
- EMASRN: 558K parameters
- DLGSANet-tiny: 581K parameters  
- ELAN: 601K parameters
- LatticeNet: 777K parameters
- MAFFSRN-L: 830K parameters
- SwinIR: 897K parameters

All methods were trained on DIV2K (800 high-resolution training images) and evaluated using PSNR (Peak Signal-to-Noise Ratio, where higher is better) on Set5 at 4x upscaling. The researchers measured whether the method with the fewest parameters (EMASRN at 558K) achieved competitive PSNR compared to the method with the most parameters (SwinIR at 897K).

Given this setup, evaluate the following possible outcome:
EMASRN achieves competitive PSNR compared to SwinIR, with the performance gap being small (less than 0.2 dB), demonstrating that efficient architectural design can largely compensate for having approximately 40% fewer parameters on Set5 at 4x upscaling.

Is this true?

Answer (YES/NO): NO